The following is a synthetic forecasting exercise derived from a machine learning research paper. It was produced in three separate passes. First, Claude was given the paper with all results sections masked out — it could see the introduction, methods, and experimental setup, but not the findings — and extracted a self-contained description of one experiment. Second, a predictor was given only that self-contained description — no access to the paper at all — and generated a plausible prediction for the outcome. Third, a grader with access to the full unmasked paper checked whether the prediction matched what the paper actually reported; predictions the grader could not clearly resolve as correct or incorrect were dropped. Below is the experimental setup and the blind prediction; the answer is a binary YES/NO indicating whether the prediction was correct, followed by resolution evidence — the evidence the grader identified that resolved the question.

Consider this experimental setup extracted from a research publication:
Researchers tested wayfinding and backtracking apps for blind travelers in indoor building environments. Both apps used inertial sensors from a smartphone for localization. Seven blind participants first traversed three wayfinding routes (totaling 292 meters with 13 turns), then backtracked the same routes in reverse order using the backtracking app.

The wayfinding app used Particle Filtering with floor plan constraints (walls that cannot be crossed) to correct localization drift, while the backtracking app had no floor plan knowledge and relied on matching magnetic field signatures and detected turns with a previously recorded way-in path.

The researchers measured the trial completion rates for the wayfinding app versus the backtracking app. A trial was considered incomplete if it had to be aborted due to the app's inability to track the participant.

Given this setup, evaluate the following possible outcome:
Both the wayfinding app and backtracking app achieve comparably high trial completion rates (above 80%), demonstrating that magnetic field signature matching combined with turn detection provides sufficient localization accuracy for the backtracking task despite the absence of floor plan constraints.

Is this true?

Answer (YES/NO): NO